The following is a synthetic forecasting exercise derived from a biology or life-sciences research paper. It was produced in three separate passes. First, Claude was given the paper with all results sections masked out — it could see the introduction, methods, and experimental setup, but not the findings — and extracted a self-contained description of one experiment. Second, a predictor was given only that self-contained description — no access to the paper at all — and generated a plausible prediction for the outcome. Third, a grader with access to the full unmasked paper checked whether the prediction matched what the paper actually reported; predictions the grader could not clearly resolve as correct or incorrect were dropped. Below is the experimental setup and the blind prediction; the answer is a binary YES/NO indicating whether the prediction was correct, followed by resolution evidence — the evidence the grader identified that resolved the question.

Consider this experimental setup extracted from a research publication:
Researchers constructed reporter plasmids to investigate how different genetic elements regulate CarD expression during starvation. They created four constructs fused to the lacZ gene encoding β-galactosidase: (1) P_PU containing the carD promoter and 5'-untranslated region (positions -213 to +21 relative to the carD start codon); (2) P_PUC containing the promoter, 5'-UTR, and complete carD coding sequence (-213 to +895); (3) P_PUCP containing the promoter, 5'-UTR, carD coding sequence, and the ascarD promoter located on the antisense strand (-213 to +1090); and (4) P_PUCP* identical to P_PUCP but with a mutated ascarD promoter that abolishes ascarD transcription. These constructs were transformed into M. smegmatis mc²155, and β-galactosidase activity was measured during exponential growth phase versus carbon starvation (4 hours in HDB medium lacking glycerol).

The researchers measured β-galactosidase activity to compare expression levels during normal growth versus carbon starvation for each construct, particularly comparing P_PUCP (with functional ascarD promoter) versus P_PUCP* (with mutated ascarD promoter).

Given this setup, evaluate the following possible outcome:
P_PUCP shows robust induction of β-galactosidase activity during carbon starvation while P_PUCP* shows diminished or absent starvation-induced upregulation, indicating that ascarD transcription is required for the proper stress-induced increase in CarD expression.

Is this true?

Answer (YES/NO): NO